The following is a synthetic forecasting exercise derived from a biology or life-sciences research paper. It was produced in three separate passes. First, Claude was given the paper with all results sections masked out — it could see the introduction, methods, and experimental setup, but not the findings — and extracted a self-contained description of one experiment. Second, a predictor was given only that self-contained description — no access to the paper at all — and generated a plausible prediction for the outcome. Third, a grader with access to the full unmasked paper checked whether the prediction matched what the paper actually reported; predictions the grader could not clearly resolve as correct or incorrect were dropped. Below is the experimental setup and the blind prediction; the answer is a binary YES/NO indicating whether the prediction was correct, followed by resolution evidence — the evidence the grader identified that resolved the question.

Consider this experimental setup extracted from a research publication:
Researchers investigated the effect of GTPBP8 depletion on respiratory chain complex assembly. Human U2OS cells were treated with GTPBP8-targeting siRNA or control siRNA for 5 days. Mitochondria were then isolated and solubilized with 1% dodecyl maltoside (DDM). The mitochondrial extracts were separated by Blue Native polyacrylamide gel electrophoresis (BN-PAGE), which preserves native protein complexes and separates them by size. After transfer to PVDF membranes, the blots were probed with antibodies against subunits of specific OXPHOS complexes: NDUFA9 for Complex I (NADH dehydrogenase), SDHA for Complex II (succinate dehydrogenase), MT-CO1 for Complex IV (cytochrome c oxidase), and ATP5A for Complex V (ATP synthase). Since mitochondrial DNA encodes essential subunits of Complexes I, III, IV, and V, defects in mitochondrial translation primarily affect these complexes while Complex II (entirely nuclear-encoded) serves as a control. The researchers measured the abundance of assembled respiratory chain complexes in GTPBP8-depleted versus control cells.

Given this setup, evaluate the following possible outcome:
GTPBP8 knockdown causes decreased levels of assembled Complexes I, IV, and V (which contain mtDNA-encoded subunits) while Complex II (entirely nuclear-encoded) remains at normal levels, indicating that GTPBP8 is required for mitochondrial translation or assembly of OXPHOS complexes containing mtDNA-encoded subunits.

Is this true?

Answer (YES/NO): YES